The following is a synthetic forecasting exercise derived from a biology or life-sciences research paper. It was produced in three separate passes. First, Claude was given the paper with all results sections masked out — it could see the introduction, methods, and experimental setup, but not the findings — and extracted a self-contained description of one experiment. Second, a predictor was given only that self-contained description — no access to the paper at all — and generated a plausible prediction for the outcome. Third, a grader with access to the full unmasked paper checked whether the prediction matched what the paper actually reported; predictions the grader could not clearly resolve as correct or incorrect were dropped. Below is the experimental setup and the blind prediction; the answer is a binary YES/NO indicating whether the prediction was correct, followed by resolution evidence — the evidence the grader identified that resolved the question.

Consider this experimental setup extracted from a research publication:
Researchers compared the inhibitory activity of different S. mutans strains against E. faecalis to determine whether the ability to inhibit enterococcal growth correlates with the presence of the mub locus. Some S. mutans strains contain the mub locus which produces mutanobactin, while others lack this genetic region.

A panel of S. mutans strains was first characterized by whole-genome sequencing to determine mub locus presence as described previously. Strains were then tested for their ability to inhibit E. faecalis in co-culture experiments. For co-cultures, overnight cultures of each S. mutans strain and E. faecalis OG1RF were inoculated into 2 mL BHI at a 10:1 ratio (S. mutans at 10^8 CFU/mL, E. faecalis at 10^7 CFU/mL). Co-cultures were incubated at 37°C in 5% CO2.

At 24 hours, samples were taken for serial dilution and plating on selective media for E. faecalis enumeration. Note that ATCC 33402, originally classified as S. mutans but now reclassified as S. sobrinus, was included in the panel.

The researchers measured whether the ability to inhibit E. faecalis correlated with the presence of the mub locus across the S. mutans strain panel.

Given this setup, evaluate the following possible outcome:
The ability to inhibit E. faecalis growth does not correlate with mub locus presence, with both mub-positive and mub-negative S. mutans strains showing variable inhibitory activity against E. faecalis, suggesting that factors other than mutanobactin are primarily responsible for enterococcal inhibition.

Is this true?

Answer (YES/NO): NO